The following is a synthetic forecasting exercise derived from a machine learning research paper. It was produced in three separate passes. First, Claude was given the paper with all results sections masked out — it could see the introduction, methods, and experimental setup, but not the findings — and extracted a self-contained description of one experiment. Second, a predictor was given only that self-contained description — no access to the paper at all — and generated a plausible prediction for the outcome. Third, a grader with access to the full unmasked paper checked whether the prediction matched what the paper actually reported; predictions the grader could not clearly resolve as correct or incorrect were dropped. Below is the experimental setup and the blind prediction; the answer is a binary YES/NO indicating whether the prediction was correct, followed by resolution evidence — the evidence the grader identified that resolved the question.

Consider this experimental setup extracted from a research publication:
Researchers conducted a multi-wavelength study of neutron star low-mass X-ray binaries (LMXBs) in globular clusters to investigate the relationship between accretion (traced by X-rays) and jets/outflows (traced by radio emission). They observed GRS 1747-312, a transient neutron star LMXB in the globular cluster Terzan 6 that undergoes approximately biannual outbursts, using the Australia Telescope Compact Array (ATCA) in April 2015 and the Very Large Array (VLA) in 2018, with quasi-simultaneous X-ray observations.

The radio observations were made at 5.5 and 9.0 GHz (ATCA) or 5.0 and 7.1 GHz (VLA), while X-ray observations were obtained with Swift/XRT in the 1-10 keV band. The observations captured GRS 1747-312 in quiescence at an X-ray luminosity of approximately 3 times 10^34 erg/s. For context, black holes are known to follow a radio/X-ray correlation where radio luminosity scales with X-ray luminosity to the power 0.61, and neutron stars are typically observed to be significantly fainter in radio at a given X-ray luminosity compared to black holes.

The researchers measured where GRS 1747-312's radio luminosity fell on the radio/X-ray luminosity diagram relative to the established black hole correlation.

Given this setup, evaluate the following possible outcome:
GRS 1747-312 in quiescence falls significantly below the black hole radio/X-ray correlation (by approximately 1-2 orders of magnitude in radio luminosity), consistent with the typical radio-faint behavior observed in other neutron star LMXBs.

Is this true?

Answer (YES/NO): NO